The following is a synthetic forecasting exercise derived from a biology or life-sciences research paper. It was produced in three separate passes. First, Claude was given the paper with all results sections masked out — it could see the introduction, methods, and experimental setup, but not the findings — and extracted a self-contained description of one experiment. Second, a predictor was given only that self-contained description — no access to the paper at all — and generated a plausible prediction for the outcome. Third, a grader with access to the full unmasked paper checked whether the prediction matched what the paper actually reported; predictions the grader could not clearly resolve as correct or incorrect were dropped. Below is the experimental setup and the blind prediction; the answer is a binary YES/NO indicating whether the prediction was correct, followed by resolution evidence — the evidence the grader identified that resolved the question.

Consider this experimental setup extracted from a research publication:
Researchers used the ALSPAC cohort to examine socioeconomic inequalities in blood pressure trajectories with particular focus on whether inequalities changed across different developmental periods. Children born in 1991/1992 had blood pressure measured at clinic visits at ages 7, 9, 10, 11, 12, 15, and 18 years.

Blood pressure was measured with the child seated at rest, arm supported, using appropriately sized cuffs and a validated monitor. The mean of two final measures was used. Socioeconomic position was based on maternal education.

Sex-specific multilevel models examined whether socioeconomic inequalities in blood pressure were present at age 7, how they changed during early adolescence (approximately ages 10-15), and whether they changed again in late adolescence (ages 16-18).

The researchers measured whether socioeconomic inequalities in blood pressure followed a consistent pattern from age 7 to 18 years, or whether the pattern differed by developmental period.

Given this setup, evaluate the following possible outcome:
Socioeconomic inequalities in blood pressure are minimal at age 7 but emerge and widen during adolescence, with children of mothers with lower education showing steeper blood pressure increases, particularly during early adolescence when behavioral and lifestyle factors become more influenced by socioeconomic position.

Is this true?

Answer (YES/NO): NO